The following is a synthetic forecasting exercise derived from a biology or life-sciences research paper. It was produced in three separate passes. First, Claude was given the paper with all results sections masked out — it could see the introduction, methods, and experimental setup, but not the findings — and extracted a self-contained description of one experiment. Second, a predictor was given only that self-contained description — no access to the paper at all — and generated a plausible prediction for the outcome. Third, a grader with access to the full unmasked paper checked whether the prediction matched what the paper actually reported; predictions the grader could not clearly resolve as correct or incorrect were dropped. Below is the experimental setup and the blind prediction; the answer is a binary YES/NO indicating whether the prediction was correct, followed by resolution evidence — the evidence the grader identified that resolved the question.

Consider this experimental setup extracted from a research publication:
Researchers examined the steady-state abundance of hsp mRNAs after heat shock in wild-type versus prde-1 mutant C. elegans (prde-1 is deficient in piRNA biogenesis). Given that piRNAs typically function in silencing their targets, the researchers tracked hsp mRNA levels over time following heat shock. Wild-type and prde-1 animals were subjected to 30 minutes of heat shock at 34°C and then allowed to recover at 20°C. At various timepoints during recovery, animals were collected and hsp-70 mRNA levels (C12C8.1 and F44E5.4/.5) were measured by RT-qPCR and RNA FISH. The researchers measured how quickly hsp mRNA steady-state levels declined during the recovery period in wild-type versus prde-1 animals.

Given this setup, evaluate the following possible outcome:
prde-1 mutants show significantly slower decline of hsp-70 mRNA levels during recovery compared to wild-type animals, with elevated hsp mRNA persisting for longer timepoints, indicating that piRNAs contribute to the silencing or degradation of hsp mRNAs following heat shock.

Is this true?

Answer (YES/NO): NO